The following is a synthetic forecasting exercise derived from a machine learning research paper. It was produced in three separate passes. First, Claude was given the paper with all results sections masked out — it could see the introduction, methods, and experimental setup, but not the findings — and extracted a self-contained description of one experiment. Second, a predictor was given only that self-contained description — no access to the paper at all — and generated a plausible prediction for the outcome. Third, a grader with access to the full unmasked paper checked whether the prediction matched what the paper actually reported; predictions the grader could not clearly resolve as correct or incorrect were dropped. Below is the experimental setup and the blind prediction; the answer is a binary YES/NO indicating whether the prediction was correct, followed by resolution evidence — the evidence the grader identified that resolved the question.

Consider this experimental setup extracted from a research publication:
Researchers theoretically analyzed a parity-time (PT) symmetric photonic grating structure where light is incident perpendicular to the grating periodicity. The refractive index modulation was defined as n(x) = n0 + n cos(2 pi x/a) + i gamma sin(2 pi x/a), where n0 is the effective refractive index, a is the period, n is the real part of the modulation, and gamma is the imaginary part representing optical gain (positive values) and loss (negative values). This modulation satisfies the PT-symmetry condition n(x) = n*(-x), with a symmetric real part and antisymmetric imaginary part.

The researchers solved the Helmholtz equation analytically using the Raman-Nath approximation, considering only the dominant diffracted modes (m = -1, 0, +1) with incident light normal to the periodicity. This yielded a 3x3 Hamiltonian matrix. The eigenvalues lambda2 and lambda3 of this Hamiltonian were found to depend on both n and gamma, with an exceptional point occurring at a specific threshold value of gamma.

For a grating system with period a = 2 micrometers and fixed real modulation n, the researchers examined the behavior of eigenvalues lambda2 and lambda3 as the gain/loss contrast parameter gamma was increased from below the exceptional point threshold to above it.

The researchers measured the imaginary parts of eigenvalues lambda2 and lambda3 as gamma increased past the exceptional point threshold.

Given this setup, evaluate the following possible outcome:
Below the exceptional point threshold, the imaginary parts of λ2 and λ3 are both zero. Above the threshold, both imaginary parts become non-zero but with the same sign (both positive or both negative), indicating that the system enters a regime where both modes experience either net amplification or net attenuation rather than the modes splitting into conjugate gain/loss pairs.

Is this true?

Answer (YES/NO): NO